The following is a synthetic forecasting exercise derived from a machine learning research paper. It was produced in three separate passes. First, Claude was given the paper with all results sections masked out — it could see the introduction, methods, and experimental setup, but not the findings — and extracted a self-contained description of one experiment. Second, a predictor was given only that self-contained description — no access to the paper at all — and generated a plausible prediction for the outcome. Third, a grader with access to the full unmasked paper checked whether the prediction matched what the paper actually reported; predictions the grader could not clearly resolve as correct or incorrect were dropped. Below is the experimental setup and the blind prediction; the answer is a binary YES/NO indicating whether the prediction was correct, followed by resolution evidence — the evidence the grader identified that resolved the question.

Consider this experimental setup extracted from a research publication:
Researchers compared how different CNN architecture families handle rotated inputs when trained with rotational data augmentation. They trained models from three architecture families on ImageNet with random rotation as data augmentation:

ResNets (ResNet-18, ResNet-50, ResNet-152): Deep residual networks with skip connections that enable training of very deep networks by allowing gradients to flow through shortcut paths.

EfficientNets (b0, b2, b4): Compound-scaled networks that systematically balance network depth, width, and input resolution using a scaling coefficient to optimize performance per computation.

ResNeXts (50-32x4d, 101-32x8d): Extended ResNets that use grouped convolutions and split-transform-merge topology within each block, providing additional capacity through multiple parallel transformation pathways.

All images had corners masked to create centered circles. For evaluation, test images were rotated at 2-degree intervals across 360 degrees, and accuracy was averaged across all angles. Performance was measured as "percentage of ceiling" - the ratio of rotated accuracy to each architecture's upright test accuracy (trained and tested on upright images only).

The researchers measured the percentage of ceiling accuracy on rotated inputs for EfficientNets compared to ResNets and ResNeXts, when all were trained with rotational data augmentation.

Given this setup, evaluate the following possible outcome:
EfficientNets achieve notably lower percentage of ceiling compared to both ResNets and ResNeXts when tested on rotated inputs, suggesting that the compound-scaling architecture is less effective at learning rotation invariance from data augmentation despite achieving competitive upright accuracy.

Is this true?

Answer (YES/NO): NO